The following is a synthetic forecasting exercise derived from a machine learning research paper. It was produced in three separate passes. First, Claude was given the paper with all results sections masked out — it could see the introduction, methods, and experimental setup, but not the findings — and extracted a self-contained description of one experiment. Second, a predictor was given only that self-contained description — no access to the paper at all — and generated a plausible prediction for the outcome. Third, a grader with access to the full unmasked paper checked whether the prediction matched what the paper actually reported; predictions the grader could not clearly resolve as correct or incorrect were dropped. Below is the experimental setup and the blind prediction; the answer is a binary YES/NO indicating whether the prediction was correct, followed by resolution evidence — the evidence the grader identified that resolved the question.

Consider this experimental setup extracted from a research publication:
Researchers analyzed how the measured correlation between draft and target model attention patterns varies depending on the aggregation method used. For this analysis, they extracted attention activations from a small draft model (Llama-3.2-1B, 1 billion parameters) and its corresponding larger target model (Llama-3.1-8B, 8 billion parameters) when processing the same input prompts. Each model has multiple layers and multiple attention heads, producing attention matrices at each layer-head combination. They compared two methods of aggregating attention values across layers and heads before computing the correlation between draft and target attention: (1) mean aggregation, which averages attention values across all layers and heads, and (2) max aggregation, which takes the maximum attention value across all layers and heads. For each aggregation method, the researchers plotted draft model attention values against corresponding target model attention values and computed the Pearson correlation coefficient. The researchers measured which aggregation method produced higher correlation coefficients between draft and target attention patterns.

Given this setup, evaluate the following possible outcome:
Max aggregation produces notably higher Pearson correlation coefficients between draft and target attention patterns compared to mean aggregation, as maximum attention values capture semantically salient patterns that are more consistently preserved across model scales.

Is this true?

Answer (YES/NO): NO